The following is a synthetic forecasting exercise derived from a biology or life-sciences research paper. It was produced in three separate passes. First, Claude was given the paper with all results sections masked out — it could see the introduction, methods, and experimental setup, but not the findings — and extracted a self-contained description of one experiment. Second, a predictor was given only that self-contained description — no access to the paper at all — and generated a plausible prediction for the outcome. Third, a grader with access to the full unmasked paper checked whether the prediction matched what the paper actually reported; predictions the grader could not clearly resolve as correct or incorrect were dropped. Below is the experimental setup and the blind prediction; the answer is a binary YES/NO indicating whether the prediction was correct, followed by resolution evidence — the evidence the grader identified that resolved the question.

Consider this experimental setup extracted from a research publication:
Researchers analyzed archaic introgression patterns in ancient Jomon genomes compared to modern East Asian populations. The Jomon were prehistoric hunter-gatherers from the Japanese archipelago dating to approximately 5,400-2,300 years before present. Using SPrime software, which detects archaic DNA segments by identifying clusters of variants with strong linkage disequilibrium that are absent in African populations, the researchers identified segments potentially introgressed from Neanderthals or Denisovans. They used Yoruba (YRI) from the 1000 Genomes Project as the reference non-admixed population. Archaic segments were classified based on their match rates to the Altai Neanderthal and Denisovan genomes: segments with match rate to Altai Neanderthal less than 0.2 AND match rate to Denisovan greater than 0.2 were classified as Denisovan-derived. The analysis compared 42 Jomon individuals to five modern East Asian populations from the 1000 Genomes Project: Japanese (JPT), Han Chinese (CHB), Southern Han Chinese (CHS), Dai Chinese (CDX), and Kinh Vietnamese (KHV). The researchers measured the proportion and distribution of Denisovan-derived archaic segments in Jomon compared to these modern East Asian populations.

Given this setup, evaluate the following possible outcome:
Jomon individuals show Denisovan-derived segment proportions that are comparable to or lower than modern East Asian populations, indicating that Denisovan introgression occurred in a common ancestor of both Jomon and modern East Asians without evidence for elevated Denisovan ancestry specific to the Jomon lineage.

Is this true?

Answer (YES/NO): YES